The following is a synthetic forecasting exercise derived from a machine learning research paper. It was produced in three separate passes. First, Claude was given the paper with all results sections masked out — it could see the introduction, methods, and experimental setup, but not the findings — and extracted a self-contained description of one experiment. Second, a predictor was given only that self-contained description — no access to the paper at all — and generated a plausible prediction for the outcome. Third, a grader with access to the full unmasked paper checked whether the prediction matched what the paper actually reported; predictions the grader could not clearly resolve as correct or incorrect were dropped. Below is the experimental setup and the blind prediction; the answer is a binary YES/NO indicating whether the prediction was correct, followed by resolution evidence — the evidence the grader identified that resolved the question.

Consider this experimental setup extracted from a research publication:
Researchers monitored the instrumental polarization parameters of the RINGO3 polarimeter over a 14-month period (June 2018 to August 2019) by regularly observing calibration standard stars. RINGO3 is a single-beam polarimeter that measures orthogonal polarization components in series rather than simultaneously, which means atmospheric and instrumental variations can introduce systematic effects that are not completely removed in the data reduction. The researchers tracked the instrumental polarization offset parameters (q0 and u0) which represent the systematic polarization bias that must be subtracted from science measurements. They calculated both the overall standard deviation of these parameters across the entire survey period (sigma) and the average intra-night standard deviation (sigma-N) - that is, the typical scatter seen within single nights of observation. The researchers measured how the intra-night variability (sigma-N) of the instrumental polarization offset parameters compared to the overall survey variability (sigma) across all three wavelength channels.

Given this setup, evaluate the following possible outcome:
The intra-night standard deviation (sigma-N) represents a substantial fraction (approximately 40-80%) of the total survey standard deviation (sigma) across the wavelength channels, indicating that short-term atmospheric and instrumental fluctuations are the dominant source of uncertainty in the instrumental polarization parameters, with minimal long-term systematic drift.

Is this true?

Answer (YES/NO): NO